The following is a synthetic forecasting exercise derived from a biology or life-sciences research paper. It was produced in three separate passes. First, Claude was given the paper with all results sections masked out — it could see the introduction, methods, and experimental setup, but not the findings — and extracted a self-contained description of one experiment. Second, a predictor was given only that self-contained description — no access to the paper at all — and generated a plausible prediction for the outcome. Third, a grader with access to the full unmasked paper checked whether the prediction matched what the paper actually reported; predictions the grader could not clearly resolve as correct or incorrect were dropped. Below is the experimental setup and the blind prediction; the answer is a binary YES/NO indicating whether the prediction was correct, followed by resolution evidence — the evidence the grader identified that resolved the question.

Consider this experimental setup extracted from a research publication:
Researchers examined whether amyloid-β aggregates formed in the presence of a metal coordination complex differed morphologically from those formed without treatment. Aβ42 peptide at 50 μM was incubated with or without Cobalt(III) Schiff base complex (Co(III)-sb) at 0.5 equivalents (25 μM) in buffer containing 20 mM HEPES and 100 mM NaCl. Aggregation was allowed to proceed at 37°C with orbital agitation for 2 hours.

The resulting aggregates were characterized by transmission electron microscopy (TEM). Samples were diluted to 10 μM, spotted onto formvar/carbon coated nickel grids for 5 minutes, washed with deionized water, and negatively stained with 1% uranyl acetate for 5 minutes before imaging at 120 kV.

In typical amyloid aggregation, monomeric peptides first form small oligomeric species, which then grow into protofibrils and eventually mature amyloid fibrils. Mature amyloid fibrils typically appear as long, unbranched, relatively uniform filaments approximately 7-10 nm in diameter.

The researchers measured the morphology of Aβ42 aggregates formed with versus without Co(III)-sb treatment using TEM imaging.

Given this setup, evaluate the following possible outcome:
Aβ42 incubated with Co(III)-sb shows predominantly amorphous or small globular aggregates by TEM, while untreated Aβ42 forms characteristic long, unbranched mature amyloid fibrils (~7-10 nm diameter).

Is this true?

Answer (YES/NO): YES